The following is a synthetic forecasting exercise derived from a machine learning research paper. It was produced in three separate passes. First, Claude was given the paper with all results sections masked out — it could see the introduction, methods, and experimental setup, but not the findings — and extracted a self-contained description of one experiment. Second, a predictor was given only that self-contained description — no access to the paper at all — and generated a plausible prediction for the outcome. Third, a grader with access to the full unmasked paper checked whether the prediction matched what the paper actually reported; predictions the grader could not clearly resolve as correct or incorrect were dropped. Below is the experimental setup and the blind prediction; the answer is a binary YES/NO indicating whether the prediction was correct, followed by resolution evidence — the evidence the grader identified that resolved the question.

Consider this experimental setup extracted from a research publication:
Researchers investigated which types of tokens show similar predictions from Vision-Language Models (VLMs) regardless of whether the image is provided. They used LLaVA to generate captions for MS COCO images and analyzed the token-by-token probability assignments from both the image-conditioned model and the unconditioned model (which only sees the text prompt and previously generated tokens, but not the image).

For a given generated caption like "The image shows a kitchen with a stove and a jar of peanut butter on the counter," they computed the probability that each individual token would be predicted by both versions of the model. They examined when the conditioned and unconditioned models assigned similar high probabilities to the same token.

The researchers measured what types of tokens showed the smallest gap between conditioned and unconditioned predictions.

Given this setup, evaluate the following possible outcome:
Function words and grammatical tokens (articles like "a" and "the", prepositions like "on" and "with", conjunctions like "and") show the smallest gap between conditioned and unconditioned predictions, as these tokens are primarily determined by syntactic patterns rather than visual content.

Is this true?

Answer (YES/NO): YES